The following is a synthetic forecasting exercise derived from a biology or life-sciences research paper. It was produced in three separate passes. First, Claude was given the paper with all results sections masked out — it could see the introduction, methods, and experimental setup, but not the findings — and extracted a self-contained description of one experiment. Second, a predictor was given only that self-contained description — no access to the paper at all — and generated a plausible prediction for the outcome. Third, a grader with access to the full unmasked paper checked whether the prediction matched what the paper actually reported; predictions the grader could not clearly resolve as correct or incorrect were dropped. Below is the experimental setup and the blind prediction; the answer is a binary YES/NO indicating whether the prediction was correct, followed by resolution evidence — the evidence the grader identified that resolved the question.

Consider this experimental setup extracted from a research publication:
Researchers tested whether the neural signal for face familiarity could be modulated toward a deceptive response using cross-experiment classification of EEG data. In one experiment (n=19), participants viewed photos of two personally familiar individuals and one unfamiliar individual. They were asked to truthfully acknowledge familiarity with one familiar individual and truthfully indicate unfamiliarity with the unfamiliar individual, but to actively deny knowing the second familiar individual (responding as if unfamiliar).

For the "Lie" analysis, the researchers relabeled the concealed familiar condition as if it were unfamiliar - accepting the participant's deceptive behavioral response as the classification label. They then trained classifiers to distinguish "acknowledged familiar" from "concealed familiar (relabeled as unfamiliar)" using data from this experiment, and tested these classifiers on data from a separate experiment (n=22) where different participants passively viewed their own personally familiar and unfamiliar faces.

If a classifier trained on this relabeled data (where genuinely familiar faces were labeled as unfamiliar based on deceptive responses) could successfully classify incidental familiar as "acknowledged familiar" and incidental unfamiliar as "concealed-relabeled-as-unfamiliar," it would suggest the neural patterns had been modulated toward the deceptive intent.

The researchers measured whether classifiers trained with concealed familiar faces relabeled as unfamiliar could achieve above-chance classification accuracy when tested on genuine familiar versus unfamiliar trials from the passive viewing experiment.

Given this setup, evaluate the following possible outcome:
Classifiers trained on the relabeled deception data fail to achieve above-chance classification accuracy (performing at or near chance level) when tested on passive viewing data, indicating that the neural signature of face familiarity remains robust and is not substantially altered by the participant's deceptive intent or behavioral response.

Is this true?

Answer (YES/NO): NO